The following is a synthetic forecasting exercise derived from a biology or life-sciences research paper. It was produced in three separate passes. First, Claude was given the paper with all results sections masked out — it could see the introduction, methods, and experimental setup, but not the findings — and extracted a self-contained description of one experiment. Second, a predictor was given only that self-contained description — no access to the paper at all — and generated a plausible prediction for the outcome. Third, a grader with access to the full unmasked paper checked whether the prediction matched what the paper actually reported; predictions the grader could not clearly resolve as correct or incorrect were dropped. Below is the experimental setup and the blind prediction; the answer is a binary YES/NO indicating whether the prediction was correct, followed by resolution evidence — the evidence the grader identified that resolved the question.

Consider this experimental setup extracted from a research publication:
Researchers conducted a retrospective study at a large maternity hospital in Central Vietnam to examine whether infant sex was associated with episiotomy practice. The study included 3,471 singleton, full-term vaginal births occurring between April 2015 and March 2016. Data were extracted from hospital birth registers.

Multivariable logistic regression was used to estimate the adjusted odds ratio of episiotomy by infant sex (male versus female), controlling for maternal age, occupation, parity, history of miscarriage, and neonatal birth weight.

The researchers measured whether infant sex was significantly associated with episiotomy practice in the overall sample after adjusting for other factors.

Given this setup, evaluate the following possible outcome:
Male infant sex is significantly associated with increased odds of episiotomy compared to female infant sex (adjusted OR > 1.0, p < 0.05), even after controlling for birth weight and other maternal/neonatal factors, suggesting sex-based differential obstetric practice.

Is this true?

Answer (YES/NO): NO